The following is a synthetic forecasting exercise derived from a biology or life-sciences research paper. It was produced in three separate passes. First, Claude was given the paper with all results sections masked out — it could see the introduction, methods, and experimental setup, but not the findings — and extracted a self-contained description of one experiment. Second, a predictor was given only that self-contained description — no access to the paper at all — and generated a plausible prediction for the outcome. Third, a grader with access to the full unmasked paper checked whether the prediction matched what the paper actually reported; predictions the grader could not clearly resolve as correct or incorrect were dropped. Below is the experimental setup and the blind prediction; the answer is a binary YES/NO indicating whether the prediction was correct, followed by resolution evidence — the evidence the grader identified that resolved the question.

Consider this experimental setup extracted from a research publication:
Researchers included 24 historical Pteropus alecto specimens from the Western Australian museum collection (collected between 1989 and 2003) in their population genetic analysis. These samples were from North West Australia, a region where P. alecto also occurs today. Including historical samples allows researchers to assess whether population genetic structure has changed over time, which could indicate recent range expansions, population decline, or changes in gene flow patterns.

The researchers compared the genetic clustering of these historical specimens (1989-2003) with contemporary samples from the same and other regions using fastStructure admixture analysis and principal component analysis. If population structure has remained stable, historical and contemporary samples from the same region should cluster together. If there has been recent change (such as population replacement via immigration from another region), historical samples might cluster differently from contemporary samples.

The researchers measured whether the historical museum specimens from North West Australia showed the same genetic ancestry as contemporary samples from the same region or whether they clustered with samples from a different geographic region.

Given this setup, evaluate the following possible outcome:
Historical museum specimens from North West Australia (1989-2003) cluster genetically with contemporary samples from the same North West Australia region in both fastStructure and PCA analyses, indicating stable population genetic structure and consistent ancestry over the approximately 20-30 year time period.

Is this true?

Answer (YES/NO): NO